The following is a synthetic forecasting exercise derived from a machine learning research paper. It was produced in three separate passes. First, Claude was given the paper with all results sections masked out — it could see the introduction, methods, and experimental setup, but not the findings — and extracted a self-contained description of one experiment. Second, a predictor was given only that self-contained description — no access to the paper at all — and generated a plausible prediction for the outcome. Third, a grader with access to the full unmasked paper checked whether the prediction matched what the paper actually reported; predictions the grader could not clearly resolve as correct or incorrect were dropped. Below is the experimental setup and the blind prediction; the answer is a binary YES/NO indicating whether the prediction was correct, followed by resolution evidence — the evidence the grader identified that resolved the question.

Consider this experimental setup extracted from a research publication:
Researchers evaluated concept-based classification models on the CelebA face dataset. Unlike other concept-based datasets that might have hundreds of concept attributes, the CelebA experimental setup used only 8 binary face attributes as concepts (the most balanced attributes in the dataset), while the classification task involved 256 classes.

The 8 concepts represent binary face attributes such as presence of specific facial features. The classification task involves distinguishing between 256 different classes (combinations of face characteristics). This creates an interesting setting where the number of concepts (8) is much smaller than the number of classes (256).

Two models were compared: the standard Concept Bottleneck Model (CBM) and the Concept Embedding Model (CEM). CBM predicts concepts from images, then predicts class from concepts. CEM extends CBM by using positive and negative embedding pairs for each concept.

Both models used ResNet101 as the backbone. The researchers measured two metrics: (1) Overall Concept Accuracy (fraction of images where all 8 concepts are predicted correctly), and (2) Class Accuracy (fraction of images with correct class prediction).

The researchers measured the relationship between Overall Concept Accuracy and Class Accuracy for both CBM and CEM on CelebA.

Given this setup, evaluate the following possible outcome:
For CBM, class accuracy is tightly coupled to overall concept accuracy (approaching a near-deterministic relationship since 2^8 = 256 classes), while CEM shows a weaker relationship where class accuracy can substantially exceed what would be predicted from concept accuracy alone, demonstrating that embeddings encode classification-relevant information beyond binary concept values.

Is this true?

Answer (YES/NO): NO